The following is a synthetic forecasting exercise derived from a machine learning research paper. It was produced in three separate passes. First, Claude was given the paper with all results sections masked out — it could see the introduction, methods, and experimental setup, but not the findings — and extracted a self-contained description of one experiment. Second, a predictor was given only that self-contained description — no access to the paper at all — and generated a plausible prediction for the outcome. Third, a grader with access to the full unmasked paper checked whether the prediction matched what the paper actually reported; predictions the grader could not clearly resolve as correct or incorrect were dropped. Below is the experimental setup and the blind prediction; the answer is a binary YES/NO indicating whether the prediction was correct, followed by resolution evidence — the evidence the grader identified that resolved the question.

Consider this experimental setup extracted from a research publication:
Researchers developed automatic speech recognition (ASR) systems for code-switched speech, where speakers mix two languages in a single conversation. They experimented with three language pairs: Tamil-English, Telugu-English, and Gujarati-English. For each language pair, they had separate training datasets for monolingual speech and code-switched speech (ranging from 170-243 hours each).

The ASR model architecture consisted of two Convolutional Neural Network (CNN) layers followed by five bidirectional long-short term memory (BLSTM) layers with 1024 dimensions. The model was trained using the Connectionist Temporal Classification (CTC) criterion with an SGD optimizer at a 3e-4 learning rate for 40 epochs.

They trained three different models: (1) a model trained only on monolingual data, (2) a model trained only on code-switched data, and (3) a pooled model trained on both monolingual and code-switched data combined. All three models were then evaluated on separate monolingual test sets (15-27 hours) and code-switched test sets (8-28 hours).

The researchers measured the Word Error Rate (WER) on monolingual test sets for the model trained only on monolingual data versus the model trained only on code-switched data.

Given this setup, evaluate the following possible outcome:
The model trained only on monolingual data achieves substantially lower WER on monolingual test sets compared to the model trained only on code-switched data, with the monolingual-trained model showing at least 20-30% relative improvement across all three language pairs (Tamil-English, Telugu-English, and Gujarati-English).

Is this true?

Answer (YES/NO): NO